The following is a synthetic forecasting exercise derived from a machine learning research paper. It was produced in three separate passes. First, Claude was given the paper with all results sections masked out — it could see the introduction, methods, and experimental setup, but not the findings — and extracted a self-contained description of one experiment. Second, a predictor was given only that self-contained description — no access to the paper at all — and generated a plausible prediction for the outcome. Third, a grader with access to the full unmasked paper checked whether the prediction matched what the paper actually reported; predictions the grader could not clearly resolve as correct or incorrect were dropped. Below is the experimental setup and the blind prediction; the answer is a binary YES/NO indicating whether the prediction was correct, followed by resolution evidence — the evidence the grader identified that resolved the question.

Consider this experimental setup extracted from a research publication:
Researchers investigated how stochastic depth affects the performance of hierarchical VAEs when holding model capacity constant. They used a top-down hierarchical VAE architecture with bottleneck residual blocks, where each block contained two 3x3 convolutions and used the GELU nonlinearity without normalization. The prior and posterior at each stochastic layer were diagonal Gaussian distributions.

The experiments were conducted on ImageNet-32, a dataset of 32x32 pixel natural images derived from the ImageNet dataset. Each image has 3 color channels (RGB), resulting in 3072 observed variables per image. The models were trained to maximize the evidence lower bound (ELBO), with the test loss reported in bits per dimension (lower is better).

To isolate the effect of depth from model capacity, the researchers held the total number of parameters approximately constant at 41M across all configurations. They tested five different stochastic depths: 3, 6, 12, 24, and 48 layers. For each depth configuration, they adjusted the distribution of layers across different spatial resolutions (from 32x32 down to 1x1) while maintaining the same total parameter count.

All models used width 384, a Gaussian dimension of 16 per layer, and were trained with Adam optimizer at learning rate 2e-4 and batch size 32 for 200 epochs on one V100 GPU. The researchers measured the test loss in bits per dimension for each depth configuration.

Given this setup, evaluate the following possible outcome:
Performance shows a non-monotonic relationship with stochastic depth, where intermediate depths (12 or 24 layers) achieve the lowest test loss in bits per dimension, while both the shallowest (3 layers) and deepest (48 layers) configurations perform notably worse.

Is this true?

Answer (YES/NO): NO